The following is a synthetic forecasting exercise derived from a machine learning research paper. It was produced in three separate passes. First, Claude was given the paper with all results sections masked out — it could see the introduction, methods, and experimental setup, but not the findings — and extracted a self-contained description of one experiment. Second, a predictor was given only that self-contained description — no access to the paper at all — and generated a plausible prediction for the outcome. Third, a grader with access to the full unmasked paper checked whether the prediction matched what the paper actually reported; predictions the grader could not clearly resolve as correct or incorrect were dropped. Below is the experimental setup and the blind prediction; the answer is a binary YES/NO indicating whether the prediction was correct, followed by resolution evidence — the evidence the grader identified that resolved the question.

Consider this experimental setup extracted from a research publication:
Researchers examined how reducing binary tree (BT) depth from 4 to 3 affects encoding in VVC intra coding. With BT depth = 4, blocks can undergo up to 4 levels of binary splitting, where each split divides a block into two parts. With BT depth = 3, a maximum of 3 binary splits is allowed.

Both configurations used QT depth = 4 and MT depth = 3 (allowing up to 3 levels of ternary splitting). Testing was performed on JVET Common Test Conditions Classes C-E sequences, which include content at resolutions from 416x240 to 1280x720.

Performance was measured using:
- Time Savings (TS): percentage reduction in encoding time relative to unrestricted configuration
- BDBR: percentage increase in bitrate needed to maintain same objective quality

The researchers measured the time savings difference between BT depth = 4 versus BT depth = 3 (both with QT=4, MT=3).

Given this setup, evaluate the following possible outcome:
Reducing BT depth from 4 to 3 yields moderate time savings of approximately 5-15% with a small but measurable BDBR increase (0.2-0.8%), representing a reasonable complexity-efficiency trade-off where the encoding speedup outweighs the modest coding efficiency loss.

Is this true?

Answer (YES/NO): YES